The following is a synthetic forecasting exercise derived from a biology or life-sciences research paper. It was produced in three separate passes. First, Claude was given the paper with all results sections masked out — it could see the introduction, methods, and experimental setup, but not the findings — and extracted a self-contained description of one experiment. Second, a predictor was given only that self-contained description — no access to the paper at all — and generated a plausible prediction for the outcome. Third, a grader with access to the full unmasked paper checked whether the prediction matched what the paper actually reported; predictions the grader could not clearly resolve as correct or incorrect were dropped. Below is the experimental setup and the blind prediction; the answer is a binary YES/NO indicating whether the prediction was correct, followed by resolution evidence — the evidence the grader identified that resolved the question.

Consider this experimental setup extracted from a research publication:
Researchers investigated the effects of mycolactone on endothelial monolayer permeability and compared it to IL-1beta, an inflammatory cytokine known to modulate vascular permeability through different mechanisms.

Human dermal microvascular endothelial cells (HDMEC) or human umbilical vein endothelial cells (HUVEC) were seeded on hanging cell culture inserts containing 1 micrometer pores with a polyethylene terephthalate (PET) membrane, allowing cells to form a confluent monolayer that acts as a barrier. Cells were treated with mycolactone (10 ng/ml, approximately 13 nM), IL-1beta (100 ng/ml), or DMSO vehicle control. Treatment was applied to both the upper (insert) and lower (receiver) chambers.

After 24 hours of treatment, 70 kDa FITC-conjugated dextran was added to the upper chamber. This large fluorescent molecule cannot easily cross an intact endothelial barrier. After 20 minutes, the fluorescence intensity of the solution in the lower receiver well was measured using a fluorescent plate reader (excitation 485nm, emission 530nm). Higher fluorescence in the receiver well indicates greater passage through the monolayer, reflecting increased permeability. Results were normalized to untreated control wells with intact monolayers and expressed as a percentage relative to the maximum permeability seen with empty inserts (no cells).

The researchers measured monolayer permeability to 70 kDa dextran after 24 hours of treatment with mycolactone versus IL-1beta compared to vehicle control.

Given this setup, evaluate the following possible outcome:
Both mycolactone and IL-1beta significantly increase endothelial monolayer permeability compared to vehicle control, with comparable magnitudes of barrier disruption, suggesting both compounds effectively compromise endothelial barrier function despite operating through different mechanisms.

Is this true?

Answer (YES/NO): YES